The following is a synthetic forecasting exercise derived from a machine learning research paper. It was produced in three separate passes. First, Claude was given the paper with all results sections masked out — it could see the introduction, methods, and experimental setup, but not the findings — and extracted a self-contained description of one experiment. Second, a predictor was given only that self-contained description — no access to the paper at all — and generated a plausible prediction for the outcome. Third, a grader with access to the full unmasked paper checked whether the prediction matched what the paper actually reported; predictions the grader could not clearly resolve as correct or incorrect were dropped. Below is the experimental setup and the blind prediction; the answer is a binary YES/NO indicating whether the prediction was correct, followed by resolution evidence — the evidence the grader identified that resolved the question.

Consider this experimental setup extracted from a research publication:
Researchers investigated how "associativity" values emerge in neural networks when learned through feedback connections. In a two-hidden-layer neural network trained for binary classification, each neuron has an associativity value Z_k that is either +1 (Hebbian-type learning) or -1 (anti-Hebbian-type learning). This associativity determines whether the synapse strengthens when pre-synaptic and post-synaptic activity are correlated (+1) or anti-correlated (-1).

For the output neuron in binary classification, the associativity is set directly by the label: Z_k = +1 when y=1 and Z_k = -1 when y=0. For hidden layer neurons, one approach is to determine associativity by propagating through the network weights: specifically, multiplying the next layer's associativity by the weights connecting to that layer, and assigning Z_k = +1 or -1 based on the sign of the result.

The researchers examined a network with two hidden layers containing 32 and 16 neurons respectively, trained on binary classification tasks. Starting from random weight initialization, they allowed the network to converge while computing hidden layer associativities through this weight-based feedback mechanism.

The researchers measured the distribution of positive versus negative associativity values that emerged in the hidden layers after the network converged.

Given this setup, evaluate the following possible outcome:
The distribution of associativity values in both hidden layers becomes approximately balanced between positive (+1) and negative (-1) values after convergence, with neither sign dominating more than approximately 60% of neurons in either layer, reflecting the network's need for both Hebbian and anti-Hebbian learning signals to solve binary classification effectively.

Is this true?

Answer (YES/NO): YES